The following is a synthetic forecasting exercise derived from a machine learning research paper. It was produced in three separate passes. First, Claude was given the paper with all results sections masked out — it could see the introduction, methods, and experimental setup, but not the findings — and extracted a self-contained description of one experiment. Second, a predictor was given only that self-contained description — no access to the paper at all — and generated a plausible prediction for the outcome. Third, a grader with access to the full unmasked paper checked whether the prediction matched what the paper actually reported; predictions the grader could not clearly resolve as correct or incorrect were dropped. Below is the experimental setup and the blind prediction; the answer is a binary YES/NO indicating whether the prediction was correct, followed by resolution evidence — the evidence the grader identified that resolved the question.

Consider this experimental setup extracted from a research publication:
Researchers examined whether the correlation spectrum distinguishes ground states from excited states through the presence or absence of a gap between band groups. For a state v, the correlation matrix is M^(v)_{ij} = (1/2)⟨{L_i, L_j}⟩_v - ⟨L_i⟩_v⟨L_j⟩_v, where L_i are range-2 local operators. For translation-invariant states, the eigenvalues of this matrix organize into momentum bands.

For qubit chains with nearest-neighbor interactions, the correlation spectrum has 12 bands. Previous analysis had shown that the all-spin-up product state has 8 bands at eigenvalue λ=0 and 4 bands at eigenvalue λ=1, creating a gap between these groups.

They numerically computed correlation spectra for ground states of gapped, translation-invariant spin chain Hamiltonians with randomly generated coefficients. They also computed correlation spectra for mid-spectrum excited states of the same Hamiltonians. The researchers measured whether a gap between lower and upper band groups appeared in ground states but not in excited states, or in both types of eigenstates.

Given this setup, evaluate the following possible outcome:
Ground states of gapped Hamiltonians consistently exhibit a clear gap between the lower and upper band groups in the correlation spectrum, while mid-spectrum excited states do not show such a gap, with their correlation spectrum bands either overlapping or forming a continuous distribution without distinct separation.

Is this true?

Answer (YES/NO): YES